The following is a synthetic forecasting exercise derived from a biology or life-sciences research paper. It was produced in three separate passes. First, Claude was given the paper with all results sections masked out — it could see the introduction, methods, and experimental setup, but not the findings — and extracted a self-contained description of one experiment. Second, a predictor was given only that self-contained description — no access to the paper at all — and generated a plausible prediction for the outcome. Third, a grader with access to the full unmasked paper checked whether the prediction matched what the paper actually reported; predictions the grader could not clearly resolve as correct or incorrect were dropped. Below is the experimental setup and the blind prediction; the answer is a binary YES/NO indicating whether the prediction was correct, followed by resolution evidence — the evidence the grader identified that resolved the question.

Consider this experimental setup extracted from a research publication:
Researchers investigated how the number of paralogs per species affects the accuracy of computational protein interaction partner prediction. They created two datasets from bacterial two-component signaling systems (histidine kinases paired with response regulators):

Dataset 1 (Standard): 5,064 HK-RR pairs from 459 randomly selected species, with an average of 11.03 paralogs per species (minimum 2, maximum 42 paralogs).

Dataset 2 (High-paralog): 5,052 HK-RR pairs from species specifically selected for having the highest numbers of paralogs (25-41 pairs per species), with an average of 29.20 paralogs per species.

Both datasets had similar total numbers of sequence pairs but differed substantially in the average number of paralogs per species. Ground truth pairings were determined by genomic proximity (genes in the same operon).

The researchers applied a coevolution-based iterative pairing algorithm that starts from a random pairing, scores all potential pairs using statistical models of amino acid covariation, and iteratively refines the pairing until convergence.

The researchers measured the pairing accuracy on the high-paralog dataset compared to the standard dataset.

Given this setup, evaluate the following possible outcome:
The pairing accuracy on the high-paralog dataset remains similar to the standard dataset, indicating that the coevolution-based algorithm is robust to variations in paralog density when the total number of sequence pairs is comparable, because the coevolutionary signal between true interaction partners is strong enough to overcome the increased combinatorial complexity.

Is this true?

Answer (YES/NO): NO